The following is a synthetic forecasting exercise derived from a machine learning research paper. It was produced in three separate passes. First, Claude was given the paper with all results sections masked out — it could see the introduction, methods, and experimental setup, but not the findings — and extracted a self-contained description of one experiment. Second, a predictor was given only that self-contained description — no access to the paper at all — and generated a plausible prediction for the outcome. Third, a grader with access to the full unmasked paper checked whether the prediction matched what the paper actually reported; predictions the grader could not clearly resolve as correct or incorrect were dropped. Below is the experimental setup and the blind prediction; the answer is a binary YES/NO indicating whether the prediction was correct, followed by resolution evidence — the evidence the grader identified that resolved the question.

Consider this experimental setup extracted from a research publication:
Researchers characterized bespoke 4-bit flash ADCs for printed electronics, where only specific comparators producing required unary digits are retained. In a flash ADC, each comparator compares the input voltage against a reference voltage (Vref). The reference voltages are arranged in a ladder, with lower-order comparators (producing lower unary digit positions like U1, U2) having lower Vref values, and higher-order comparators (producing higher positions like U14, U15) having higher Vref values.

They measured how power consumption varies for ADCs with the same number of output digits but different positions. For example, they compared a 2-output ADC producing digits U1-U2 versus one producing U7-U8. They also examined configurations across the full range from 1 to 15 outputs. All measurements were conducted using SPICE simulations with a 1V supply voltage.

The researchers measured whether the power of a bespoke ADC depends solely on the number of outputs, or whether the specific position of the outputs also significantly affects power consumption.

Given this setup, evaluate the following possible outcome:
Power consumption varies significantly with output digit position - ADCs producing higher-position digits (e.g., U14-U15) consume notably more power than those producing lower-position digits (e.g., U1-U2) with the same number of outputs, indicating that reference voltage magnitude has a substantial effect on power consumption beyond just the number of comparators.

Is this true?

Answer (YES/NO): YES